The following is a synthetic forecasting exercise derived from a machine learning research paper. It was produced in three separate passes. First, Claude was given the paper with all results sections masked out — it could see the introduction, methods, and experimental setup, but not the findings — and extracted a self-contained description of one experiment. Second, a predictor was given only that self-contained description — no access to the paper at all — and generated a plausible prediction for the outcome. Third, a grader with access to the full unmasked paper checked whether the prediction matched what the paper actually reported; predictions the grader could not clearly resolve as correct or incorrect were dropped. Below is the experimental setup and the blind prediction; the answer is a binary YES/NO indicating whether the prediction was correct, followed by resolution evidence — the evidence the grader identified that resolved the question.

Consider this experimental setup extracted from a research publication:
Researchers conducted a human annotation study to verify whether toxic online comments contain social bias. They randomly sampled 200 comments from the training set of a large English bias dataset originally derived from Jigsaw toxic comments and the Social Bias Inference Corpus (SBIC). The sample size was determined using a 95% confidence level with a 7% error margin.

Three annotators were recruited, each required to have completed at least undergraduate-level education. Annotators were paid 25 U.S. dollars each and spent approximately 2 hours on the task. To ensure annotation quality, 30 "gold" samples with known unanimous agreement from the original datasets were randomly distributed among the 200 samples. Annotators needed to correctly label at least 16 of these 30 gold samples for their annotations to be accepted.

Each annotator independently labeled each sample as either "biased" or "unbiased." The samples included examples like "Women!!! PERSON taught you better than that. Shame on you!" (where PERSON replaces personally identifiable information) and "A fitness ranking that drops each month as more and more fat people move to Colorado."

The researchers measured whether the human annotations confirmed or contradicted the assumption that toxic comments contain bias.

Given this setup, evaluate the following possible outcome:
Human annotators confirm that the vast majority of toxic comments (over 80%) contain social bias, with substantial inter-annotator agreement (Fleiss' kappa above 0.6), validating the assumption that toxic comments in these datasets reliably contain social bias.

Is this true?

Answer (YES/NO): NO